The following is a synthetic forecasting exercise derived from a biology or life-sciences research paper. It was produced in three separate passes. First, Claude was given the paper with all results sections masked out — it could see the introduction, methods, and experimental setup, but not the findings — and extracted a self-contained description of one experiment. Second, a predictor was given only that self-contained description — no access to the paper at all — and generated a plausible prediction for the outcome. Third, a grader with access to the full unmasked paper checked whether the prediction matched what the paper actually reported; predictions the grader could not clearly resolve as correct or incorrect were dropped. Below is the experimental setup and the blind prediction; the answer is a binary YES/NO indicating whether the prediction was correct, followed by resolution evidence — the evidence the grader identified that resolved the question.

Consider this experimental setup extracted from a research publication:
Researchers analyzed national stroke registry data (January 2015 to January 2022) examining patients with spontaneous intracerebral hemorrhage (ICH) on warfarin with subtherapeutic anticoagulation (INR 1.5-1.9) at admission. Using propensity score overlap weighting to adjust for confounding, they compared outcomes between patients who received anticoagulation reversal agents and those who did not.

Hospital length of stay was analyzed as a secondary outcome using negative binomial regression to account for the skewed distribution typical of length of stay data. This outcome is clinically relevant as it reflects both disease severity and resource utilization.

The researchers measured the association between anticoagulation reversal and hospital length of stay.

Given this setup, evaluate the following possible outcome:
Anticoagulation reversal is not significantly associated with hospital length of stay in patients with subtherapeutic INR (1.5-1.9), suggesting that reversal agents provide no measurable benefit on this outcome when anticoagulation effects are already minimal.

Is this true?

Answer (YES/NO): NO